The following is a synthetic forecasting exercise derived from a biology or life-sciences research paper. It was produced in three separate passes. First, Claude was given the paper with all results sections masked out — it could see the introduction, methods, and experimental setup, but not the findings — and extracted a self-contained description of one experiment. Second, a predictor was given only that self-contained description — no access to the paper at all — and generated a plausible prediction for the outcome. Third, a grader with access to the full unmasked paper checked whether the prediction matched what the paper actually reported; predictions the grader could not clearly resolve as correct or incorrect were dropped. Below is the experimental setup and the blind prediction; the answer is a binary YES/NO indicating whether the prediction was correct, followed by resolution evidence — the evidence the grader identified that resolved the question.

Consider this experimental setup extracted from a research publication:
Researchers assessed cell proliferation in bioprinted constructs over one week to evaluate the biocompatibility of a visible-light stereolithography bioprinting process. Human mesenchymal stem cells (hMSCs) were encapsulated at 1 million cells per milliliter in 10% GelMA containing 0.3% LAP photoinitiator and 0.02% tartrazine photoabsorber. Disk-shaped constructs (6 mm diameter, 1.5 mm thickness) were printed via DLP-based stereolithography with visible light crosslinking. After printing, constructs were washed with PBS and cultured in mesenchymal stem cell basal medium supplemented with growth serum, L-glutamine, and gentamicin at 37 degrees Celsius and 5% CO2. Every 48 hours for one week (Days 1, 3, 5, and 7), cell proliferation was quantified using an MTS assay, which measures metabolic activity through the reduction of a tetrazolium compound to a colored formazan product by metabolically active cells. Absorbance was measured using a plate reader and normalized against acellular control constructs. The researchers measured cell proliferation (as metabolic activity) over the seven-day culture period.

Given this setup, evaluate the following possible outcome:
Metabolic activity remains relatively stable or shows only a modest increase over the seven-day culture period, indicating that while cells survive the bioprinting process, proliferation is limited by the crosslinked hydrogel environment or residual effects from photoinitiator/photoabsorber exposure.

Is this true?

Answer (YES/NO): NO